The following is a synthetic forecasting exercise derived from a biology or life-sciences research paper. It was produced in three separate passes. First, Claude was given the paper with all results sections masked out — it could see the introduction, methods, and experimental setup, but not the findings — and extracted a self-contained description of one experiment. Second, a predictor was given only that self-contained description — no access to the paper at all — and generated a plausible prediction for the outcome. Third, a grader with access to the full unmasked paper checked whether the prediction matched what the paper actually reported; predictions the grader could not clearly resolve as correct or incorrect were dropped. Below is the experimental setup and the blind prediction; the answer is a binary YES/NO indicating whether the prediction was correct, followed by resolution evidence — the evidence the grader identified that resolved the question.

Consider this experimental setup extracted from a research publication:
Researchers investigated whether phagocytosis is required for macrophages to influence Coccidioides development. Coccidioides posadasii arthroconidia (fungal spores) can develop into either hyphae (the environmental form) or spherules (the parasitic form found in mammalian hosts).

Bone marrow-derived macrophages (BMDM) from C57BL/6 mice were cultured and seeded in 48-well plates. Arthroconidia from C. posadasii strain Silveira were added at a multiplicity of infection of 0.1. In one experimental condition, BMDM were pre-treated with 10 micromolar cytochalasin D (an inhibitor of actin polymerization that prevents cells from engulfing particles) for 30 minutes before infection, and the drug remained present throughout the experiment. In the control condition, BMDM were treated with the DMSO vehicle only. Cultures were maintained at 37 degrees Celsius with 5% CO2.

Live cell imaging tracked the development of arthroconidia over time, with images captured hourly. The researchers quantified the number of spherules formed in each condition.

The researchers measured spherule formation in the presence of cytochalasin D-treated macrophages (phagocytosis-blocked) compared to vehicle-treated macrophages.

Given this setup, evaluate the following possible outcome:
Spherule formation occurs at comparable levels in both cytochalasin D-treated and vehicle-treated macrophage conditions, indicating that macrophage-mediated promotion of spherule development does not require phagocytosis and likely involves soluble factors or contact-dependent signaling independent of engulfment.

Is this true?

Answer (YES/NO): NO